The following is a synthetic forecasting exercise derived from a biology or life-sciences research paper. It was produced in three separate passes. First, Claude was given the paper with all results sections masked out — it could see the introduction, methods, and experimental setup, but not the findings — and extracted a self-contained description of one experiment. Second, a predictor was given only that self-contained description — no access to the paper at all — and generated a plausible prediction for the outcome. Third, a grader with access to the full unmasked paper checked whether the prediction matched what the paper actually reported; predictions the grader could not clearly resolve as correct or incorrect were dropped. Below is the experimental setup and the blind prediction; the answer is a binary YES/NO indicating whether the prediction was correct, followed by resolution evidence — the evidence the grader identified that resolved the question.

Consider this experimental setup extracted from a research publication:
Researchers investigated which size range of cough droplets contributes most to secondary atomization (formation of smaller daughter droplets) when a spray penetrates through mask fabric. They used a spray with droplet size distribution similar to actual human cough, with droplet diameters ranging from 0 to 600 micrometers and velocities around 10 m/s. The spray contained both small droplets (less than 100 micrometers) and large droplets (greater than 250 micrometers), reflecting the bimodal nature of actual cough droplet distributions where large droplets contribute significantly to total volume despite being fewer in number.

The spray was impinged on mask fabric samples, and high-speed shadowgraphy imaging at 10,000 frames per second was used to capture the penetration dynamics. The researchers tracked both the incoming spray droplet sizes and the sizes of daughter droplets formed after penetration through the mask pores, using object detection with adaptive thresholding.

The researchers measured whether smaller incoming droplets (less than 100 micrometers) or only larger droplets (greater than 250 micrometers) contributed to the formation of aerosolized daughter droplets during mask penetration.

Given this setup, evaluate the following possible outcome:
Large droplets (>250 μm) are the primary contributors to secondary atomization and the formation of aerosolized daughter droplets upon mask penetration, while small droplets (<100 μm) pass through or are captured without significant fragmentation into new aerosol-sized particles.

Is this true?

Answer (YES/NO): NO